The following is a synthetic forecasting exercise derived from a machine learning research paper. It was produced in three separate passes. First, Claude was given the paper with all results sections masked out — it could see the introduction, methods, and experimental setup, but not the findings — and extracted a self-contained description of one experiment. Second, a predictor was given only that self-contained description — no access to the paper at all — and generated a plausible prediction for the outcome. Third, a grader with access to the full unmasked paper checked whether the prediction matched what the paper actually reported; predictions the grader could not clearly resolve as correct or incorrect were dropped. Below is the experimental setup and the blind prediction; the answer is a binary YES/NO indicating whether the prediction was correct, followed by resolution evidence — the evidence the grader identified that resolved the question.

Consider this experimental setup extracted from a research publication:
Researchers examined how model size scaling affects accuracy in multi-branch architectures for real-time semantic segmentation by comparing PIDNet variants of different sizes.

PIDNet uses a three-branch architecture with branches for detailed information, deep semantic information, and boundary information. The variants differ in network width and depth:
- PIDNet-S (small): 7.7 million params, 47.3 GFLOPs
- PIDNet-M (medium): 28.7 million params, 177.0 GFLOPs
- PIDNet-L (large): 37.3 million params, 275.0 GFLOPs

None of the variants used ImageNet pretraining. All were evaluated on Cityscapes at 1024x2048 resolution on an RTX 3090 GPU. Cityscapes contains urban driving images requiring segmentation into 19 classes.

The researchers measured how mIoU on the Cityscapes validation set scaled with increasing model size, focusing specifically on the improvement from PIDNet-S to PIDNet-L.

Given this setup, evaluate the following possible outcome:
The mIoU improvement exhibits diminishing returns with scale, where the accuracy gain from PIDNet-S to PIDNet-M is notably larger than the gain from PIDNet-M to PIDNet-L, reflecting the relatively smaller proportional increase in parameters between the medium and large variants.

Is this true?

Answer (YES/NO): YES